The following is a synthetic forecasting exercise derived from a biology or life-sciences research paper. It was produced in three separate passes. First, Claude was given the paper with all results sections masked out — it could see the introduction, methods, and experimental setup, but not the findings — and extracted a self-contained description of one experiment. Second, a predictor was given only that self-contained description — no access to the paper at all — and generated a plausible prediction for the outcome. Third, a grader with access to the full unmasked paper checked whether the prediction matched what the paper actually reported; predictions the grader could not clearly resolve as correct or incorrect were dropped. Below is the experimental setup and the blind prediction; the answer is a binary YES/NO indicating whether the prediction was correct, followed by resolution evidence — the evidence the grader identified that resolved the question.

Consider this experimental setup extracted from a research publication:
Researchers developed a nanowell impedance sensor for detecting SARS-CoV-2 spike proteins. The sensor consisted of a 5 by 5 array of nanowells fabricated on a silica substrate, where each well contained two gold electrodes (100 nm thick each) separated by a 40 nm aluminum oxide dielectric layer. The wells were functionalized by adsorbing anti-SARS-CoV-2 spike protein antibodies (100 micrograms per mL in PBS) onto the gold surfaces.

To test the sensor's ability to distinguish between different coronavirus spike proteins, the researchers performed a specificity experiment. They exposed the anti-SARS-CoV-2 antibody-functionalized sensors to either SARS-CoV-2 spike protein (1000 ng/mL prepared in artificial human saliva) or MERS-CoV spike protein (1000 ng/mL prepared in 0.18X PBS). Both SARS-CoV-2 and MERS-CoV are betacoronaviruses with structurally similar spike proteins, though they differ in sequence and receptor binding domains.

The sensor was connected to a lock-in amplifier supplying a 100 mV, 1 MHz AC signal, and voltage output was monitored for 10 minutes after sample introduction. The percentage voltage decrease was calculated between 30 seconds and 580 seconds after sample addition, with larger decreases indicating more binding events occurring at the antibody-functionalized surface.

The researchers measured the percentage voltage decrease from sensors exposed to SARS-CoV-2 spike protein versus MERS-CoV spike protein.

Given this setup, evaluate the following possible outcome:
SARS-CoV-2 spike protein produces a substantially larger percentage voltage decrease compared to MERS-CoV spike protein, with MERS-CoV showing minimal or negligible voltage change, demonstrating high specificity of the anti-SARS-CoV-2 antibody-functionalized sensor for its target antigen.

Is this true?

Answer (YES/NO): YES